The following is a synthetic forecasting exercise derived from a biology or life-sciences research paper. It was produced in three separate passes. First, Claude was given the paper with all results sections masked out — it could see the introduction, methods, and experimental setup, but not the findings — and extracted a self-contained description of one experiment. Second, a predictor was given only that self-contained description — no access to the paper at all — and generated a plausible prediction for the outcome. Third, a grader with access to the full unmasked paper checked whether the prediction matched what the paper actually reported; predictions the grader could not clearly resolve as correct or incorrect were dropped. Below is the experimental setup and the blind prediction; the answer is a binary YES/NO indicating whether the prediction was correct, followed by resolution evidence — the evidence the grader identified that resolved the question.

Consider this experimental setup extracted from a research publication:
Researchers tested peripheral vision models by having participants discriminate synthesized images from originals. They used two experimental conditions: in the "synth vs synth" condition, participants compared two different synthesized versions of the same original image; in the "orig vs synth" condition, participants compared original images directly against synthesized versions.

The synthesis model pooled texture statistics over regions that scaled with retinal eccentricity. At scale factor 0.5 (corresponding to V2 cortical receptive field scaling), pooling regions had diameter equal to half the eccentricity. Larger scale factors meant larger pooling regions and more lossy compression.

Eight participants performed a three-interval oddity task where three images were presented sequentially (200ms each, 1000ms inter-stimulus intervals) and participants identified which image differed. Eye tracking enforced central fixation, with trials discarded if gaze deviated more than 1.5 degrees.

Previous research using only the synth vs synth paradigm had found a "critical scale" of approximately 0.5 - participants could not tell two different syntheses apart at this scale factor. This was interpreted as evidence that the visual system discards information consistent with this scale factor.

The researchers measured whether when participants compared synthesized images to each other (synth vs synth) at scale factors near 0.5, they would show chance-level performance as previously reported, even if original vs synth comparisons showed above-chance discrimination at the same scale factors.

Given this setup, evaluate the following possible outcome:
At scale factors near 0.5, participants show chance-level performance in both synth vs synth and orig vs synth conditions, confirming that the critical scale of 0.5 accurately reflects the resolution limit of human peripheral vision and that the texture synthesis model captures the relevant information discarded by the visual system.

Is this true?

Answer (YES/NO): NO